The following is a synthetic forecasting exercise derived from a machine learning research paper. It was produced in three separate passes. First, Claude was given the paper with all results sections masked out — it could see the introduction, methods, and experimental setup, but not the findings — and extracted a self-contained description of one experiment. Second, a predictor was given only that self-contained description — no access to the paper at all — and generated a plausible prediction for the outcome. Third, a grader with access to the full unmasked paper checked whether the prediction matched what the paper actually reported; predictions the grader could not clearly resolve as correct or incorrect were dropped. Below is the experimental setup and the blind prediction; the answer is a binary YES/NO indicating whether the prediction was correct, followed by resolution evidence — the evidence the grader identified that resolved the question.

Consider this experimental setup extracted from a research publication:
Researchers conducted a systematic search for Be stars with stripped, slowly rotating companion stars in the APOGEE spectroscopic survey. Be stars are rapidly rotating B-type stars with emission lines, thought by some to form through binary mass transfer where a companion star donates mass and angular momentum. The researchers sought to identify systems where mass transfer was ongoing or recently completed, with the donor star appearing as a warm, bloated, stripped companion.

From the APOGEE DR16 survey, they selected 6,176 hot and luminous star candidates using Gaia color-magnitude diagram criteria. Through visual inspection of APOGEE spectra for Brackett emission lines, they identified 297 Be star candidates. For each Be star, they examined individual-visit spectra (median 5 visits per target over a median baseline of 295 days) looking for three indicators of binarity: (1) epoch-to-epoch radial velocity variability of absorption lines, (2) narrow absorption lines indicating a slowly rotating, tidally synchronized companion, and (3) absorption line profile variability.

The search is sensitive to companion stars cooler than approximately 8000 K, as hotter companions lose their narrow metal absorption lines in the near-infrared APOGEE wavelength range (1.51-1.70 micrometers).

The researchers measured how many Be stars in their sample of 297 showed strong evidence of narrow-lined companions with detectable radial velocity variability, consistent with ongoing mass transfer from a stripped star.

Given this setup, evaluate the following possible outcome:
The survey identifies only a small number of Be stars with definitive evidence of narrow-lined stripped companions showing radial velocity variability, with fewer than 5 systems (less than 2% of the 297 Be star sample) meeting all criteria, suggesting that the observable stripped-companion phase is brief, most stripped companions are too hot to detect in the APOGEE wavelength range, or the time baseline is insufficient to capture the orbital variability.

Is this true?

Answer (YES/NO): YES